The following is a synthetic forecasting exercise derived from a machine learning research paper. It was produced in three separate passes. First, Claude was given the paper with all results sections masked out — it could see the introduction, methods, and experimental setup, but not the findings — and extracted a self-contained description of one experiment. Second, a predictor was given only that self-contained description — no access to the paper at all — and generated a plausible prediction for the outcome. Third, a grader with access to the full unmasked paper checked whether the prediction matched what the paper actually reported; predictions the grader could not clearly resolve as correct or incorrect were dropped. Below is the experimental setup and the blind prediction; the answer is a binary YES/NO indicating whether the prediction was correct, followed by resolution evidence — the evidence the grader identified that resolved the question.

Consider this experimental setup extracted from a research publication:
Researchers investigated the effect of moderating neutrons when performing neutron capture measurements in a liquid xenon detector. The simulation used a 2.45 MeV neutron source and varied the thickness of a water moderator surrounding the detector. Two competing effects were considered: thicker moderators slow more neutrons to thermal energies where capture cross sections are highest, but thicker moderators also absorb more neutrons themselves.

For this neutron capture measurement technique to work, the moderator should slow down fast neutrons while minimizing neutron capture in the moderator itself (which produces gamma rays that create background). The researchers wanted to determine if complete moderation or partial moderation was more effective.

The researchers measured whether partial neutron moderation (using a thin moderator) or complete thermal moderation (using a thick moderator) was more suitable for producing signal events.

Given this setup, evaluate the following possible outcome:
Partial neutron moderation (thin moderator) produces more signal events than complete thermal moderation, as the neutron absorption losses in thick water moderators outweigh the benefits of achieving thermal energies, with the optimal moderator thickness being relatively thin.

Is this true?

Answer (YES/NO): YES